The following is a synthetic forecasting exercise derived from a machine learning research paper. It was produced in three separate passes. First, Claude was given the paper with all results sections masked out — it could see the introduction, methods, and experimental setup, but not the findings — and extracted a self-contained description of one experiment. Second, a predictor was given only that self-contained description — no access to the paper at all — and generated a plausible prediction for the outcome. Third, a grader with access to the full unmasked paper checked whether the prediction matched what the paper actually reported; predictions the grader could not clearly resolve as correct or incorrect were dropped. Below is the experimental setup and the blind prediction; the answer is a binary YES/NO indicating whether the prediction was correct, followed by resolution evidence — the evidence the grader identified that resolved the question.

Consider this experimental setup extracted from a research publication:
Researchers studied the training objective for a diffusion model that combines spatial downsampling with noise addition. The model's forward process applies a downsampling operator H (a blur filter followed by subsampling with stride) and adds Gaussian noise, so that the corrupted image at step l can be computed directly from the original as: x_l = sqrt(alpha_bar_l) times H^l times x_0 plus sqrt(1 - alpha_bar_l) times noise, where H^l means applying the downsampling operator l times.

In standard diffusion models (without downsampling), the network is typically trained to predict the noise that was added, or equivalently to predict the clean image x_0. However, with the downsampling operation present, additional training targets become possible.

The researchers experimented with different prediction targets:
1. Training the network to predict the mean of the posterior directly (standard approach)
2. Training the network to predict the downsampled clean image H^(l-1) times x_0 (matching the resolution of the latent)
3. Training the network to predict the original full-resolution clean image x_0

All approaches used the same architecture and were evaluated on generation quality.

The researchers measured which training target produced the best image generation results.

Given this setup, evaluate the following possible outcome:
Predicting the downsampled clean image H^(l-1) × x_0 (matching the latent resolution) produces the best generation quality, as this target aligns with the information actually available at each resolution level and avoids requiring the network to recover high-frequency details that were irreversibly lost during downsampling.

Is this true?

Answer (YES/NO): NO